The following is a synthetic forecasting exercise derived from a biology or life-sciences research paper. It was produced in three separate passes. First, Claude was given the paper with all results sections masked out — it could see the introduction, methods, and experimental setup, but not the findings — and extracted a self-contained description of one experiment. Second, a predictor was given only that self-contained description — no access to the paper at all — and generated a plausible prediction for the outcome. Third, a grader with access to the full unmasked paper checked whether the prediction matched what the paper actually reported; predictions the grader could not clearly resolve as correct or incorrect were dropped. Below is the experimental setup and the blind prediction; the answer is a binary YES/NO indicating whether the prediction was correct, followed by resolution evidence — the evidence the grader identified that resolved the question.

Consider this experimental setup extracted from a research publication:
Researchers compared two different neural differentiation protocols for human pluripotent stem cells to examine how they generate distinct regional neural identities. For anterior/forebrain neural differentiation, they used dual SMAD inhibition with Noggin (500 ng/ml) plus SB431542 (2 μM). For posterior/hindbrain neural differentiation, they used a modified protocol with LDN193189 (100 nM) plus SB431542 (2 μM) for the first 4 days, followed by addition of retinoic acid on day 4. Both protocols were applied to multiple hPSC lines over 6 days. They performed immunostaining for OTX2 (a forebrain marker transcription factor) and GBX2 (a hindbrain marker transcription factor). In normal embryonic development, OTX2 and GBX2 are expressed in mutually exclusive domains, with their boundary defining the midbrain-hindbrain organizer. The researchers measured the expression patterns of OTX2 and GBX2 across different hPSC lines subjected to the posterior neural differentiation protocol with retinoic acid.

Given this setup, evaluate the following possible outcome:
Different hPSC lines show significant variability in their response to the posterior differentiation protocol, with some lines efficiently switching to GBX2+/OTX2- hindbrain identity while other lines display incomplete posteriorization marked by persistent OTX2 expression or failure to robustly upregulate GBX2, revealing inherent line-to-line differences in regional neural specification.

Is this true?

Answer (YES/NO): YES